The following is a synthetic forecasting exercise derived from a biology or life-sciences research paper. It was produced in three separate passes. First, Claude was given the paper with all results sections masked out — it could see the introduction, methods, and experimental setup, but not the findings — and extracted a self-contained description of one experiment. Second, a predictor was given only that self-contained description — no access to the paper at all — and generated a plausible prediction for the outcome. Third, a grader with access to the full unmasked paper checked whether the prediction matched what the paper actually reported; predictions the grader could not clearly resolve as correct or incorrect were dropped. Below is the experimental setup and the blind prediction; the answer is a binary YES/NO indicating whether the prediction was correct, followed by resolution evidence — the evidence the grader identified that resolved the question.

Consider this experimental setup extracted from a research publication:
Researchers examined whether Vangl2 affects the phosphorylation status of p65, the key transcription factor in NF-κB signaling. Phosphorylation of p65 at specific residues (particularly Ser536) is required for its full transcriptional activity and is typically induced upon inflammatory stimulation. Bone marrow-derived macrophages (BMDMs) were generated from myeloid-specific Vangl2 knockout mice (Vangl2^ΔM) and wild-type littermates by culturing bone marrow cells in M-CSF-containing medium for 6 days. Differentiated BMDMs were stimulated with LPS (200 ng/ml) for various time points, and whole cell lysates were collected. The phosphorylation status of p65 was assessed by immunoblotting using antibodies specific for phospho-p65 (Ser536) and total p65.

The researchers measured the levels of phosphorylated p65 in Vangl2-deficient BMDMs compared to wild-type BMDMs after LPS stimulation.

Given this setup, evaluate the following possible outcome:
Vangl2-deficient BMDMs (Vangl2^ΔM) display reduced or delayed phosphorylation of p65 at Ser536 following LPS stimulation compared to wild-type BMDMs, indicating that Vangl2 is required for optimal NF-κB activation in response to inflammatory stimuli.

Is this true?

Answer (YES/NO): NO